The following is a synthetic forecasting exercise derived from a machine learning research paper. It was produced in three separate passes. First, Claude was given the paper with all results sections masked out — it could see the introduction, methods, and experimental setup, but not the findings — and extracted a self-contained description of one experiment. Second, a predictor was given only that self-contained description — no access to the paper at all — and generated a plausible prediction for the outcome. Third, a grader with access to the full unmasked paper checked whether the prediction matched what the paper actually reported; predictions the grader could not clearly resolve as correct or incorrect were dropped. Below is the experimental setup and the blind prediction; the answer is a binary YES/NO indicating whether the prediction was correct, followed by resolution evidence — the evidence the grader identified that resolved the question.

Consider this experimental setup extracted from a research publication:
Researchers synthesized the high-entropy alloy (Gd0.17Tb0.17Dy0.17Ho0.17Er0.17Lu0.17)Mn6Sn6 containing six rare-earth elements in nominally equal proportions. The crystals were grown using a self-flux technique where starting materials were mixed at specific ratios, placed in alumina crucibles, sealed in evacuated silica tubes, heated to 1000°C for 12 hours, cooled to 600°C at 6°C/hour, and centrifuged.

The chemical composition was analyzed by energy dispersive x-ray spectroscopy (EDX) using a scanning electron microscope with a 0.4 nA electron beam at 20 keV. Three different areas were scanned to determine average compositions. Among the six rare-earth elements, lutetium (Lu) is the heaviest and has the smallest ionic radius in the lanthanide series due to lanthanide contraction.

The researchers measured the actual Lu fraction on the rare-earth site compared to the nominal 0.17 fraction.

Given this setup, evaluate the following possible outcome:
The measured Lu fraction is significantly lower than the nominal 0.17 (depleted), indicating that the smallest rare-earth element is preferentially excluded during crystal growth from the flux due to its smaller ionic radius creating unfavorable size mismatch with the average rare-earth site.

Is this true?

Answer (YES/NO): YES